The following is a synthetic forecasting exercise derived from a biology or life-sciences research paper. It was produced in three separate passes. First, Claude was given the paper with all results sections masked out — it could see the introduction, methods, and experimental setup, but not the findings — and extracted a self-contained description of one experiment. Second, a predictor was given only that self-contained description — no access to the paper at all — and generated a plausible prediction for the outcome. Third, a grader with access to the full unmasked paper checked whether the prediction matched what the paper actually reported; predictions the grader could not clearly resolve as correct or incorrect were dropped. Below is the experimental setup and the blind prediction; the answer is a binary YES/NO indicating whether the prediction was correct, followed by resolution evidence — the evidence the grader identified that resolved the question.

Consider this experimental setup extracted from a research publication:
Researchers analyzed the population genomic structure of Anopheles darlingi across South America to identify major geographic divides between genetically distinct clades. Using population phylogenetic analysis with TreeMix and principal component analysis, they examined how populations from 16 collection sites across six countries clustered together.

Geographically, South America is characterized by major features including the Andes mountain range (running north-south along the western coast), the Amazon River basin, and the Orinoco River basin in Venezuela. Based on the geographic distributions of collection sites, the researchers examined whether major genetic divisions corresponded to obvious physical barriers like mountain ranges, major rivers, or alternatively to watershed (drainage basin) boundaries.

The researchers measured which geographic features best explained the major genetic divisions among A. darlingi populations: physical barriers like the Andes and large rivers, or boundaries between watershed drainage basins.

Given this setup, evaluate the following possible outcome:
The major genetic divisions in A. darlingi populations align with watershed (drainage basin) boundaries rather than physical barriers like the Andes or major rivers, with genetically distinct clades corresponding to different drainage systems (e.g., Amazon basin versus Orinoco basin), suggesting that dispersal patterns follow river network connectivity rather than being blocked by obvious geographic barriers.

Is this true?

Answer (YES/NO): NO